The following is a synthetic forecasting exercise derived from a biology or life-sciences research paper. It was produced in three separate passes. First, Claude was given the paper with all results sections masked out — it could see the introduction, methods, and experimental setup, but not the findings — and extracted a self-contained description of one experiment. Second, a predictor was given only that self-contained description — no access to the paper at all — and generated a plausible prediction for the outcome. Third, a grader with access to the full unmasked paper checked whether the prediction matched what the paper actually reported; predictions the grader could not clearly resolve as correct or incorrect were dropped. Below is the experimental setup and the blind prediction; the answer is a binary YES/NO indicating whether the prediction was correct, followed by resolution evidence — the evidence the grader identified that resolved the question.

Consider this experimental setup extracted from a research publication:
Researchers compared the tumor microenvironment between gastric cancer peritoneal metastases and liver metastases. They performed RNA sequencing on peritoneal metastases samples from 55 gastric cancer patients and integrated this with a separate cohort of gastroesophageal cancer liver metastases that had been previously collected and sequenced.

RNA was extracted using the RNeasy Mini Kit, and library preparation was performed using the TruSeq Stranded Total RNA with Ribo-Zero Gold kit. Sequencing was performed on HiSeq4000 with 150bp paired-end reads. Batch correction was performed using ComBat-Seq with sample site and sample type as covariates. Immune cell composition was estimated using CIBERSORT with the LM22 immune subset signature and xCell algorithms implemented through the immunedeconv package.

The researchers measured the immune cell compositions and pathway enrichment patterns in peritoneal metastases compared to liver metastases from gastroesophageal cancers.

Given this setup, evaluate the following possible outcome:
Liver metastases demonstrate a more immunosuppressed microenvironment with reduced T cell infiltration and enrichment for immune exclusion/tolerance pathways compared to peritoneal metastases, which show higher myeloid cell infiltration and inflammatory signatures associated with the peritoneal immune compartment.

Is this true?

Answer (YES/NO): NO